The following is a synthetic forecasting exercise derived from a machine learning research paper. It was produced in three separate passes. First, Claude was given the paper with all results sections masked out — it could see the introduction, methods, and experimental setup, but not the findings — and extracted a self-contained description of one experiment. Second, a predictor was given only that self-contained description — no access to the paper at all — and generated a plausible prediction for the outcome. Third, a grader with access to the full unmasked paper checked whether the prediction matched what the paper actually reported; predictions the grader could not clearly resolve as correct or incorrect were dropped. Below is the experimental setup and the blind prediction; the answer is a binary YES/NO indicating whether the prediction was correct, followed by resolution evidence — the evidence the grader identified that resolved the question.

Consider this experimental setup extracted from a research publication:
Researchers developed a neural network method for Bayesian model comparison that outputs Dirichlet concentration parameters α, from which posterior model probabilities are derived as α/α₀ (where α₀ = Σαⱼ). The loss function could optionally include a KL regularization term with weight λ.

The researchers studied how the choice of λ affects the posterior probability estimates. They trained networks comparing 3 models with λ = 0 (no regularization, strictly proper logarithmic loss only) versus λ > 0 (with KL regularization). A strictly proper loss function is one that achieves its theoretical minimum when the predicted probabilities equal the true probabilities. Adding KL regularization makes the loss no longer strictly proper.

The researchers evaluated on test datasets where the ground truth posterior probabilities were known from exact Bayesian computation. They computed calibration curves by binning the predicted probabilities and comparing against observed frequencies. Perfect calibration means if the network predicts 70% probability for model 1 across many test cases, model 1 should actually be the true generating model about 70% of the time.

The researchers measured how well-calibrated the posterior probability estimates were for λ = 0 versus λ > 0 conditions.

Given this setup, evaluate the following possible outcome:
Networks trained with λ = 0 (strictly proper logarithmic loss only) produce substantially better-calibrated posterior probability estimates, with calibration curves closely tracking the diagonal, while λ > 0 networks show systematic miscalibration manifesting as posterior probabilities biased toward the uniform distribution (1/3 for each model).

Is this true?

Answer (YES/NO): NO